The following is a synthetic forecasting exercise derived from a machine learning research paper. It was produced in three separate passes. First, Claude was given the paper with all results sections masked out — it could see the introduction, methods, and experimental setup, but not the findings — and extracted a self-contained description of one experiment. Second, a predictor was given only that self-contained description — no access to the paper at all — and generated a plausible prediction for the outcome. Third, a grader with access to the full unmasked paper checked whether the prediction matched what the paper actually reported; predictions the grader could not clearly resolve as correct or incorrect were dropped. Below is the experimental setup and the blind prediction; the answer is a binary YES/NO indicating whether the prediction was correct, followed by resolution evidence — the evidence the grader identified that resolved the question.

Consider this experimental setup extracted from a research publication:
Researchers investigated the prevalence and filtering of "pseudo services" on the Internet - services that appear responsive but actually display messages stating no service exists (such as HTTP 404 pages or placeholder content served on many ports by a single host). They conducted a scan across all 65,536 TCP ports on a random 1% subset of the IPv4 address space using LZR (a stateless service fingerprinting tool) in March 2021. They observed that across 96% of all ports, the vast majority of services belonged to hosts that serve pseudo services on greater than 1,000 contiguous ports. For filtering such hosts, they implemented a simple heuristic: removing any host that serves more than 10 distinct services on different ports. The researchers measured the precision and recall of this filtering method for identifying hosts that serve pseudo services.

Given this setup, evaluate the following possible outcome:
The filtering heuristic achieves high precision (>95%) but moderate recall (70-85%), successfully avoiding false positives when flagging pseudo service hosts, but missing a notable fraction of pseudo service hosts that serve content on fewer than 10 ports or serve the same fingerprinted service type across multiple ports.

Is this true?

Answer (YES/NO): NO